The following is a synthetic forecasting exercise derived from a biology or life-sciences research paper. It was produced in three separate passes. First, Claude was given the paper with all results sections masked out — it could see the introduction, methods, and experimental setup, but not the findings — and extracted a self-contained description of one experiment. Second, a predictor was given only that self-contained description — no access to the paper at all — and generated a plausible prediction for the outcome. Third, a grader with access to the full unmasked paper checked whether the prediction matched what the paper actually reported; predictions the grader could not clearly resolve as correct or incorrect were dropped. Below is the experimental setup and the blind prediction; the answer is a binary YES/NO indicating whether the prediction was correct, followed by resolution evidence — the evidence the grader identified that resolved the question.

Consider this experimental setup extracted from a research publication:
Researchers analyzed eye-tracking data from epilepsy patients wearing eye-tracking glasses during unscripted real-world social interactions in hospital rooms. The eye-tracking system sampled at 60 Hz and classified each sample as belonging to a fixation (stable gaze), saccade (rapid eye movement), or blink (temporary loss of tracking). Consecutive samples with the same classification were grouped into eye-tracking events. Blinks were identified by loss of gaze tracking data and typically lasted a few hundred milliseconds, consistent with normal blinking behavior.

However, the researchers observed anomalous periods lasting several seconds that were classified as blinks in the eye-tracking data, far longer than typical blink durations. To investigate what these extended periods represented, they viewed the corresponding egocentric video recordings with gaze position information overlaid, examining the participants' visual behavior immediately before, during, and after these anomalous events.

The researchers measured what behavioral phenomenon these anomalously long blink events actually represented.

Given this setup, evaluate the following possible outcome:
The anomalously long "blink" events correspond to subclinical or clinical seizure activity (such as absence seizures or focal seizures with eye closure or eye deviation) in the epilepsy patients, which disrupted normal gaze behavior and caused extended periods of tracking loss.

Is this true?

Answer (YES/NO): NO